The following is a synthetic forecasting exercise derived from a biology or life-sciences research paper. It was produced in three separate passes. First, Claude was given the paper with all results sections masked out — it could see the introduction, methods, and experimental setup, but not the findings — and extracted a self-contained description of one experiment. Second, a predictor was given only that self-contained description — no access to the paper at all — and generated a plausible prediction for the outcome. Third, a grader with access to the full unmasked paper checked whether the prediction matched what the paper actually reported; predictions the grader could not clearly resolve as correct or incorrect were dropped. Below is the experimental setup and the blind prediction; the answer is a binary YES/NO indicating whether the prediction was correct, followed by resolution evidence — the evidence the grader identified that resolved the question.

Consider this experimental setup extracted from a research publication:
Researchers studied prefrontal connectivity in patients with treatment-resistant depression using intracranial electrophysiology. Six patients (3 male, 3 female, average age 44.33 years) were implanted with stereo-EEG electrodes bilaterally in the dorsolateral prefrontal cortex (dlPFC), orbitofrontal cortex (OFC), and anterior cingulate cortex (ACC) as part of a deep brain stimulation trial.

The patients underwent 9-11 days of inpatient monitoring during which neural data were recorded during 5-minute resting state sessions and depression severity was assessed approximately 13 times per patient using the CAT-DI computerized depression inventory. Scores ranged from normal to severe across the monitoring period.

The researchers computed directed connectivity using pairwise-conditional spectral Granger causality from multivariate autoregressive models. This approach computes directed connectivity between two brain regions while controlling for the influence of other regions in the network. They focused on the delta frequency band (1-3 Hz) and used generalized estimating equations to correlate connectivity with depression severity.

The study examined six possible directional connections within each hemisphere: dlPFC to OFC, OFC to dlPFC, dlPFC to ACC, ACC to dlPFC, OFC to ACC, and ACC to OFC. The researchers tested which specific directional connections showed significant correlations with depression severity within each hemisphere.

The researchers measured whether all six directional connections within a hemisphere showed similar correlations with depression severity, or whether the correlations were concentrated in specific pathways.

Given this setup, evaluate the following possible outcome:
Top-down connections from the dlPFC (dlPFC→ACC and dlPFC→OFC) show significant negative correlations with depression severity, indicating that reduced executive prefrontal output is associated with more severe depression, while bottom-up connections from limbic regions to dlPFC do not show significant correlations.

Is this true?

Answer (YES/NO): NO